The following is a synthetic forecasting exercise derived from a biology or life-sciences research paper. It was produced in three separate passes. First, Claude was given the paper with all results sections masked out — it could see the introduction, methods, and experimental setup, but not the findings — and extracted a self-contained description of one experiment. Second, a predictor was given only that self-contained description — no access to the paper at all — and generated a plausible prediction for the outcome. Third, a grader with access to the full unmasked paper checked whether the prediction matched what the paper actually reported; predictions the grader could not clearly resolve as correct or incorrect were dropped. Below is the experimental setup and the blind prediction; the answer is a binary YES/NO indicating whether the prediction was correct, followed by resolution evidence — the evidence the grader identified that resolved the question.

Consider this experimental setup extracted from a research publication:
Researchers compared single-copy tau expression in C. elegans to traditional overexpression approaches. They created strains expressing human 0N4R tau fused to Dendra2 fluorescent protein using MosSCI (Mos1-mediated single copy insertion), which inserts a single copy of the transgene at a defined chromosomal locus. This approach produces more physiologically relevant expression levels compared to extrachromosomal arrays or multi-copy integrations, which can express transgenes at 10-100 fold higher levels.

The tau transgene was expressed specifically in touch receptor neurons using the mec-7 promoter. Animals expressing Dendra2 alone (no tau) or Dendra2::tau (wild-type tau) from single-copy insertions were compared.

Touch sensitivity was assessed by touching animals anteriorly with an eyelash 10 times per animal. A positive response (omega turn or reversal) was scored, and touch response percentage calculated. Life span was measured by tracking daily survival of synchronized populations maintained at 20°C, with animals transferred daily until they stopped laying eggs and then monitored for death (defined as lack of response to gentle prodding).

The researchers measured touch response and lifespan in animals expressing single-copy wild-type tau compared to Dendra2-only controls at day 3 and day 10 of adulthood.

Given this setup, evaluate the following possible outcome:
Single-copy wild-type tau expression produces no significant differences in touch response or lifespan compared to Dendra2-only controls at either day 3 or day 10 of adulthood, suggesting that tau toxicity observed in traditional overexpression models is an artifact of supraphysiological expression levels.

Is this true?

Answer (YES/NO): YES